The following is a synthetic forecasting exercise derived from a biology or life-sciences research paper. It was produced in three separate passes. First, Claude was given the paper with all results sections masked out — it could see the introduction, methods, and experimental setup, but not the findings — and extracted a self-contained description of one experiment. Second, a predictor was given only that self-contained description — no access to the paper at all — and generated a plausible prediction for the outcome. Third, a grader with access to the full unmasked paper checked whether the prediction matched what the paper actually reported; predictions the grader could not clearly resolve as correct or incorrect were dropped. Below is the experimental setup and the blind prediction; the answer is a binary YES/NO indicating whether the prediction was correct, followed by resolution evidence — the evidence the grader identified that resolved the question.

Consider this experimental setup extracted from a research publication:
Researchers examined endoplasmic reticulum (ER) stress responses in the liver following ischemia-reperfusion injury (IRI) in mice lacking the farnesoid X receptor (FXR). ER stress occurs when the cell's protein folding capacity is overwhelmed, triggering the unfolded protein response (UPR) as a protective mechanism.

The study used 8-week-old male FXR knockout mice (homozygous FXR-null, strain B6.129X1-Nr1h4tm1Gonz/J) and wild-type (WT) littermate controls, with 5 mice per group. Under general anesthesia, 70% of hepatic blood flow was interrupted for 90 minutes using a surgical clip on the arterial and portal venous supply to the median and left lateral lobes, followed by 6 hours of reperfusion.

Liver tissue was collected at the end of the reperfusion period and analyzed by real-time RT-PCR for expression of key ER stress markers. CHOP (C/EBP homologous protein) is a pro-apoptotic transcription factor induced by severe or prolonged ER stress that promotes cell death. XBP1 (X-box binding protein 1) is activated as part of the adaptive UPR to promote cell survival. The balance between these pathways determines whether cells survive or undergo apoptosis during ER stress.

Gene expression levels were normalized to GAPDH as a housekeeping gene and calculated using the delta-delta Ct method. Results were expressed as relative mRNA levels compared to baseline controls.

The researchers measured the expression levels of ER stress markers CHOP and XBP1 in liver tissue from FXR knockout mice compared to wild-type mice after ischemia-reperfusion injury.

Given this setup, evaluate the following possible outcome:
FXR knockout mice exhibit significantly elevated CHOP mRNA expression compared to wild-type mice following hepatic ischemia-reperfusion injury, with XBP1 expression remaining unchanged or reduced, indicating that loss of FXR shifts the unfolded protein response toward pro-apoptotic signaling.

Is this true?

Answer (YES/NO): YES